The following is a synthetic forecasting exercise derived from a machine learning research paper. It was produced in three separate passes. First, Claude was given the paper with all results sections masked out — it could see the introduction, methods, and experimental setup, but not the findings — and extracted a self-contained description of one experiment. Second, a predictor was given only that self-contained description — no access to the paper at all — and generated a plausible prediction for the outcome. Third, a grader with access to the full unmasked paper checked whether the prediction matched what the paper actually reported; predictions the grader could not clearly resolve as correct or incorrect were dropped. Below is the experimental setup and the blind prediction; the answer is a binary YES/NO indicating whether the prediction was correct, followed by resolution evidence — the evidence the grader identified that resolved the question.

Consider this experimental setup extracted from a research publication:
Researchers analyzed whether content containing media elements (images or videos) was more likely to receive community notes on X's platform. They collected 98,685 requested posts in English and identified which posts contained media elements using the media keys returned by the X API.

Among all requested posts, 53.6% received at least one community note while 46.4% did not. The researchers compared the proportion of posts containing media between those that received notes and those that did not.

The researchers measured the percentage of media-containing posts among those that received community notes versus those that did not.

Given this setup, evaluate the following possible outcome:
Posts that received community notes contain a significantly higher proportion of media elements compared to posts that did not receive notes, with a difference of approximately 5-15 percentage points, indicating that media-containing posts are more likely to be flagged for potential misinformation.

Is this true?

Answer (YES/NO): YES